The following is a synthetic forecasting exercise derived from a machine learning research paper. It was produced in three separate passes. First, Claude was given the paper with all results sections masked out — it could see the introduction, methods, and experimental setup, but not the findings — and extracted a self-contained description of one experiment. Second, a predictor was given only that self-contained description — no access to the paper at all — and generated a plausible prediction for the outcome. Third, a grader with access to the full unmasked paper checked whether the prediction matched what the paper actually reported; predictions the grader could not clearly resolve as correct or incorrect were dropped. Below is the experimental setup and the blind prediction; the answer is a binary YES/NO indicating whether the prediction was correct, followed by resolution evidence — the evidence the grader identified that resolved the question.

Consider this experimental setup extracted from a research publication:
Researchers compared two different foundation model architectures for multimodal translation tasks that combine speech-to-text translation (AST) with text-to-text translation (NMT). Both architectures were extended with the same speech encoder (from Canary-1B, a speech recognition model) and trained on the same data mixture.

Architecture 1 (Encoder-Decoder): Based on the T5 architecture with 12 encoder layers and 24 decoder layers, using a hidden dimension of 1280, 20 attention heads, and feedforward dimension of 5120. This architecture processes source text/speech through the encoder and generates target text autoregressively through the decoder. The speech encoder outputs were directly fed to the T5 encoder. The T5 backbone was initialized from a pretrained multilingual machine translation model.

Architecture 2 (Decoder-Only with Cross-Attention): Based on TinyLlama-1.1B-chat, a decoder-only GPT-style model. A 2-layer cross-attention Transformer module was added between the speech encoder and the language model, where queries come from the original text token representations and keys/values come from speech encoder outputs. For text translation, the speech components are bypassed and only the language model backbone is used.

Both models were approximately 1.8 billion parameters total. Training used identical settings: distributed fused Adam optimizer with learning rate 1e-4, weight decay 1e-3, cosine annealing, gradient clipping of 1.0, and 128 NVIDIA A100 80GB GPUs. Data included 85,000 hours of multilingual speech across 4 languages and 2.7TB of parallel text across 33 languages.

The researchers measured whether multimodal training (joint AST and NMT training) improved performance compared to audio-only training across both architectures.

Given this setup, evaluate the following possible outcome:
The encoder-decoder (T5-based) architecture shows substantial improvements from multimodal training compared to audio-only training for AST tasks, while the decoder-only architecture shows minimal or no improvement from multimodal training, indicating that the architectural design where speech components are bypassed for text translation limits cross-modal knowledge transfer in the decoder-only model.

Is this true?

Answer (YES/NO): NO